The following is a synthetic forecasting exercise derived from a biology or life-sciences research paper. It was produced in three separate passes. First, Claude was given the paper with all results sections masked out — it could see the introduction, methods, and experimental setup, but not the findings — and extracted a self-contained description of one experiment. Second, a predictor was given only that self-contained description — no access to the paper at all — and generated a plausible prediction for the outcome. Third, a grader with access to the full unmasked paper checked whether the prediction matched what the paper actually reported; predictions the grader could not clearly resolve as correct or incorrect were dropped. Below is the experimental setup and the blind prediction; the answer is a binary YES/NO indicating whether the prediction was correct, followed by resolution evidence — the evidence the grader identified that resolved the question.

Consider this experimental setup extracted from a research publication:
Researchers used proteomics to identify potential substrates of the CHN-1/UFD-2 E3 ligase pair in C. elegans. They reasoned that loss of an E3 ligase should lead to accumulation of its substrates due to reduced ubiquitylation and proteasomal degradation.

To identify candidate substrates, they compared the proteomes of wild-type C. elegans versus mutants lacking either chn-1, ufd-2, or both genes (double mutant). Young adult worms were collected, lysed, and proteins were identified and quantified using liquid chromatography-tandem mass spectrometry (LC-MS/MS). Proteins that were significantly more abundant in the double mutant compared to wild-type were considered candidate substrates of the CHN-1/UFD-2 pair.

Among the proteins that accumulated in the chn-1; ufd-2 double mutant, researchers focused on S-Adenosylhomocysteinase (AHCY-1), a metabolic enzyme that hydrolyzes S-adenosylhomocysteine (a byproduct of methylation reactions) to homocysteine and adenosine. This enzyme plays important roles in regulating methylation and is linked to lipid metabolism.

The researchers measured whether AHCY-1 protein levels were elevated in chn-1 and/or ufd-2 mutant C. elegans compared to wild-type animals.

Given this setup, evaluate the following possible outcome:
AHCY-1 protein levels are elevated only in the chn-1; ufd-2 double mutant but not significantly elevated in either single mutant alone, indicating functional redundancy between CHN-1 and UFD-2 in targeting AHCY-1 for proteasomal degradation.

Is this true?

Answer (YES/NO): NO